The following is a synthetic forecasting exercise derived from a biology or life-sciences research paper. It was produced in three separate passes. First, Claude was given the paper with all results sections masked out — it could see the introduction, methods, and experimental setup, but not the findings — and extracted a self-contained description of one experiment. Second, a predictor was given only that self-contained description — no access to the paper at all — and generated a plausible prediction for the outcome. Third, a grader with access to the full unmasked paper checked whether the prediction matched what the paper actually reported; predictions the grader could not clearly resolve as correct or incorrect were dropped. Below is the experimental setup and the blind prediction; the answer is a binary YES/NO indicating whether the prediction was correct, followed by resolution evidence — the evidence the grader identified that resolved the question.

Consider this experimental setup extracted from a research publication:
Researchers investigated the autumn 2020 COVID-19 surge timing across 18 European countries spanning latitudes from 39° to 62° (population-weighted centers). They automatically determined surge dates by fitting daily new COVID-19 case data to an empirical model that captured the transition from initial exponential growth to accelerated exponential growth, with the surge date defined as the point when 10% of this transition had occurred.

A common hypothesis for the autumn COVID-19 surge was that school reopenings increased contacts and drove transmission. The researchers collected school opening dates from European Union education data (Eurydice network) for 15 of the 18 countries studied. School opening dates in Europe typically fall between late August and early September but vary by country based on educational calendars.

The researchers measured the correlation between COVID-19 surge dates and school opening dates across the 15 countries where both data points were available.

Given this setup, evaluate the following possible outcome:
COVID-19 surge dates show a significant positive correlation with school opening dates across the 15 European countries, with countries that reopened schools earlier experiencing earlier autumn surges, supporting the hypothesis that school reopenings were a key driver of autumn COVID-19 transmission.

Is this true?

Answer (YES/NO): NO